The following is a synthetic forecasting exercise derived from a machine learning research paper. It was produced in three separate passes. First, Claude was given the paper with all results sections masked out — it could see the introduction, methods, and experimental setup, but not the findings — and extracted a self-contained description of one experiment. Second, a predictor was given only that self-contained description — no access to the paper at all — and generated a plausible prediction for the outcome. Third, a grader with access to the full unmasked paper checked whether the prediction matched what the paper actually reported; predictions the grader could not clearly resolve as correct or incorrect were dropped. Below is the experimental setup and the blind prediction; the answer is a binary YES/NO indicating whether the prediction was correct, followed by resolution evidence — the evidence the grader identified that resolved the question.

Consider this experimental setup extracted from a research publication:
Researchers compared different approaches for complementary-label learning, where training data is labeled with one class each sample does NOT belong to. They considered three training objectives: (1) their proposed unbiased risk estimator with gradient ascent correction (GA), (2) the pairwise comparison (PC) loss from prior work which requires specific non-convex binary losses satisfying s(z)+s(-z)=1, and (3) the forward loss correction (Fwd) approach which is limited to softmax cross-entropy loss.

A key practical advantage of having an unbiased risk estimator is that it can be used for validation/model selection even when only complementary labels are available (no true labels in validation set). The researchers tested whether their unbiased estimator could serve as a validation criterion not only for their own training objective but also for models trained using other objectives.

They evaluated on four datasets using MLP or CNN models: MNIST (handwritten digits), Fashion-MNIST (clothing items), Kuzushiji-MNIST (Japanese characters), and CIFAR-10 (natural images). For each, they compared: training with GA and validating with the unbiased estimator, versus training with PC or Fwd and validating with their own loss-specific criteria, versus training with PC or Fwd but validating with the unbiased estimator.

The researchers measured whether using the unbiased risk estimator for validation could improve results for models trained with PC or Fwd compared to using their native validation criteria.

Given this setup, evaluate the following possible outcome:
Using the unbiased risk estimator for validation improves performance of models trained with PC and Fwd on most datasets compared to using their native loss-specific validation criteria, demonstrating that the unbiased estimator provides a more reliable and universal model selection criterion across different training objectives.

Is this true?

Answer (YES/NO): NO